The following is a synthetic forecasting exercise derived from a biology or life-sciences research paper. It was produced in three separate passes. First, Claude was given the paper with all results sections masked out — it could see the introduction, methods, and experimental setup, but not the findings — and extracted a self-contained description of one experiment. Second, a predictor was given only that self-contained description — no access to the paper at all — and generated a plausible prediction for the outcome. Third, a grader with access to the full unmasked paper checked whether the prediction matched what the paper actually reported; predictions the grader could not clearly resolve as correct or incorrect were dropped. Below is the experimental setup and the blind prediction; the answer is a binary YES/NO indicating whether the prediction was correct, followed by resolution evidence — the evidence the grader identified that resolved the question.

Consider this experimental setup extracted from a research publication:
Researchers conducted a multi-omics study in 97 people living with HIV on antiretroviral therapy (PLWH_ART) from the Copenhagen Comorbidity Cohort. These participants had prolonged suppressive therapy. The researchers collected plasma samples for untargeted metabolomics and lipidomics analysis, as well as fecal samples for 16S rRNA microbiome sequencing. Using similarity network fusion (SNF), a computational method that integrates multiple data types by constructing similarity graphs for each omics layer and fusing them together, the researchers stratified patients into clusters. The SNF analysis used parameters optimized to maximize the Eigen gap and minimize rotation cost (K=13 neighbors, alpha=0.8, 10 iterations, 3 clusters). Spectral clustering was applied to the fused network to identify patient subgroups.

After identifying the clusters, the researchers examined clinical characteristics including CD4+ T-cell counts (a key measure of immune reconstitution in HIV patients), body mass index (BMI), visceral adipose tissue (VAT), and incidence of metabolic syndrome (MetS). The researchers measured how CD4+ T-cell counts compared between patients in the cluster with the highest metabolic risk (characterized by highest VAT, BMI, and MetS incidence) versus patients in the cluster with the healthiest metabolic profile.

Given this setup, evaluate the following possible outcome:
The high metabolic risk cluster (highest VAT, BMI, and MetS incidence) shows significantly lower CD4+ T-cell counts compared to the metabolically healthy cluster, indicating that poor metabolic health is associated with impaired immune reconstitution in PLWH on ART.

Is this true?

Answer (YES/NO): NO